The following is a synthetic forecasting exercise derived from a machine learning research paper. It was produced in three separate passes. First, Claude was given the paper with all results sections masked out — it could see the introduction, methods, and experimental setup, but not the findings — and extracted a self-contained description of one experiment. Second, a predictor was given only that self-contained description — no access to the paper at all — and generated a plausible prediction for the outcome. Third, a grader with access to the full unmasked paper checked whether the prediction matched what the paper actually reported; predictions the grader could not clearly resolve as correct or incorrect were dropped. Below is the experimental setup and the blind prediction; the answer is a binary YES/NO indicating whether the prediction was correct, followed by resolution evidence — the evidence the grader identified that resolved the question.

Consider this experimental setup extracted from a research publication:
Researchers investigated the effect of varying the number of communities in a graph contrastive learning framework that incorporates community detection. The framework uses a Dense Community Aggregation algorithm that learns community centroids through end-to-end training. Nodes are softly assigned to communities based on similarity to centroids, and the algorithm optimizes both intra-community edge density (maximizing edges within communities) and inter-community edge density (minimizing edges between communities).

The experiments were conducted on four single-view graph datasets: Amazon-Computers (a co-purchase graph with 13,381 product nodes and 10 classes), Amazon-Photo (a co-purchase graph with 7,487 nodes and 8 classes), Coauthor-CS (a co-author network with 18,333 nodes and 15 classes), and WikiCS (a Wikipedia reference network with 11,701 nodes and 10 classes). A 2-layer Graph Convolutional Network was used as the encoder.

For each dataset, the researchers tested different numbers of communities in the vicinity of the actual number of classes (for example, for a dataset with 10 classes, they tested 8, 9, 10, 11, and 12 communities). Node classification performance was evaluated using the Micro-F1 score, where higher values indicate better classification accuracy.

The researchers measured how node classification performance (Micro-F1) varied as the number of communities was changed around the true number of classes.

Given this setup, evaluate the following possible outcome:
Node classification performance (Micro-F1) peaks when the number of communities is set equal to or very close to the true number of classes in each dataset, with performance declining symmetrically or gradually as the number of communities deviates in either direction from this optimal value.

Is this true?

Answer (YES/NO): NO